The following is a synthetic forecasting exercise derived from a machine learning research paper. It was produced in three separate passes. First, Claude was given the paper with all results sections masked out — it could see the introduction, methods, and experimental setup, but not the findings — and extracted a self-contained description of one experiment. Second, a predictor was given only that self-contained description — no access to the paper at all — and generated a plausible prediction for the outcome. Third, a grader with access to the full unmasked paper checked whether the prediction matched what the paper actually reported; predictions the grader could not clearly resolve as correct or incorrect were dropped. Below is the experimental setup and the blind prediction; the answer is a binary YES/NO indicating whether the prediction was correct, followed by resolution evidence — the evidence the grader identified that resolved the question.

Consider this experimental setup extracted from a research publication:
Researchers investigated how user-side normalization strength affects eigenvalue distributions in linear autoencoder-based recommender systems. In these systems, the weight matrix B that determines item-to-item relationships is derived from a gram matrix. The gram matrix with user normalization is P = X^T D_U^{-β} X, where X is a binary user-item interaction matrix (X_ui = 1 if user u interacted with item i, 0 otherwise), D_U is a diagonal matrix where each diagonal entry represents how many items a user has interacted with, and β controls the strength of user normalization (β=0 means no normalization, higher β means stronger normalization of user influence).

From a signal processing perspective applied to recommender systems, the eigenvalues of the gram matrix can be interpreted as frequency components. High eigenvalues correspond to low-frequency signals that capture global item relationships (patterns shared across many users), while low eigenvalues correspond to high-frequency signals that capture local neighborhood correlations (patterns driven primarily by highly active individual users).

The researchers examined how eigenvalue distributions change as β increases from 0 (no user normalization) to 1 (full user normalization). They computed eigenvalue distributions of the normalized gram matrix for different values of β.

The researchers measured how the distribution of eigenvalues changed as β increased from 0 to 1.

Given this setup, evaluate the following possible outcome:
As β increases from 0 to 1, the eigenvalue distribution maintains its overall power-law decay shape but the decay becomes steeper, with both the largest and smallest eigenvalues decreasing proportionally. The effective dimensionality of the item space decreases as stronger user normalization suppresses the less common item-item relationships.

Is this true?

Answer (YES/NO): NO